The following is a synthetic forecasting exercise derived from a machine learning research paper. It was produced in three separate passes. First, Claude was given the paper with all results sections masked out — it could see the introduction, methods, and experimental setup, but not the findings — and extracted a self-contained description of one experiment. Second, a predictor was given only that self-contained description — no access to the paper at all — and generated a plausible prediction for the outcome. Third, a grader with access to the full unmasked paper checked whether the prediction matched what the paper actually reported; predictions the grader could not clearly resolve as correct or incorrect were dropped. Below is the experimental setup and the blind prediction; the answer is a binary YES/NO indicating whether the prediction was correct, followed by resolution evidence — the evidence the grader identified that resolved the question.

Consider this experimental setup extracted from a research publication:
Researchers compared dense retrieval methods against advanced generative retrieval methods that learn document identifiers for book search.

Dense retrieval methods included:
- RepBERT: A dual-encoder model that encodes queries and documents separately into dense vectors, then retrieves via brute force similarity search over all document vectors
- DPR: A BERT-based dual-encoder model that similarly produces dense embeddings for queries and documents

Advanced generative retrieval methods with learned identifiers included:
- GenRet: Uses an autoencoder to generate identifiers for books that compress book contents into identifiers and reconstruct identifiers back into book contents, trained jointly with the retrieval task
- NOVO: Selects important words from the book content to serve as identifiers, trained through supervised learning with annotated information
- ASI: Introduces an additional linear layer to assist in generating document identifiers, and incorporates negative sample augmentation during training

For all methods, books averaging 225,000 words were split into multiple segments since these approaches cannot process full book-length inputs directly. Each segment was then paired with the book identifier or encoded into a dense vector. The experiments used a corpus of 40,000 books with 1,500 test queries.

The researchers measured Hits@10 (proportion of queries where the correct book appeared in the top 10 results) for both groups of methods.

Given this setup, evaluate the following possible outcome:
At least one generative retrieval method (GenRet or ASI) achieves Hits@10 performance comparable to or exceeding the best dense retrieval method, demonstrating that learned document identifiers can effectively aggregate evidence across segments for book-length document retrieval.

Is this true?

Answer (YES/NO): YES